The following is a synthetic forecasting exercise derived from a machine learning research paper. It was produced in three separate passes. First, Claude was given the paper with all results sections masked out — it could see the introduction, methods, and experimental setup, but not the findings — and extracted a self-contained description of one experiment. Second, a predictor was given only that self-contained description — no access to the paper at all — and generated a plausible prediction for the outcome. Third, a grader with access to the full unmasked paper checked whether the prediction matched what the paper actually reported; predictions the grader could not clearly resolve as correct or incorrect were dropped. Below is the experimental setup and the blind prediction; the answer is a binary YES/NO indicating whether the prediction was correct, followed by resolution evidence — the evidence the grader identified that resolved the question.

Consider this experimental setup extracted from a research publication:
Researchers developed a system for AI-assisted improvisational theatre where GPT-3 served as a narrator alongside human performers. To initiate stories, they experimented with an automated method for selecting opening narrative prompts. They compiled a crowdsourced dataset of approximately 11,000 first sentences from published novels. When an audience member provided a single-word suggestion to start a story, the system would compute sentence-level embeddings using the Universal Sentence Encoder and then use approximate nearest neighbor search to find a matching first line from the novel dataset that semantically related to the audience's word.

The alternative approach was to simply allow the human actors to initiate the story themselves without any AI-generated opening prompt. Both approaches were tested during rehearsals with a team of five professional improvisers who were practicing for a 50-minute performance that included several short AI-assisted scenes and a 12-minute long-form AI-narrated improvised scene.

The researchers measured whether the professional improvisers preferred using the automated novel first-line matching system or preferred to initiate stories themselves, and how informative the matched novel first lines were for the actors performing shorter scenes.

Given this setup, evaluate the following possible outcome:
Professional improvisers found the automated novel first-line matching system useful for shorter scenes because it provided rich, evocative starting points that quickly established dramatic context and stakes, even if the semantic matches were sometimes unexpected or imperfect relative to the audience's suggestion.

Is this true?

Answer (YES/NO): NO